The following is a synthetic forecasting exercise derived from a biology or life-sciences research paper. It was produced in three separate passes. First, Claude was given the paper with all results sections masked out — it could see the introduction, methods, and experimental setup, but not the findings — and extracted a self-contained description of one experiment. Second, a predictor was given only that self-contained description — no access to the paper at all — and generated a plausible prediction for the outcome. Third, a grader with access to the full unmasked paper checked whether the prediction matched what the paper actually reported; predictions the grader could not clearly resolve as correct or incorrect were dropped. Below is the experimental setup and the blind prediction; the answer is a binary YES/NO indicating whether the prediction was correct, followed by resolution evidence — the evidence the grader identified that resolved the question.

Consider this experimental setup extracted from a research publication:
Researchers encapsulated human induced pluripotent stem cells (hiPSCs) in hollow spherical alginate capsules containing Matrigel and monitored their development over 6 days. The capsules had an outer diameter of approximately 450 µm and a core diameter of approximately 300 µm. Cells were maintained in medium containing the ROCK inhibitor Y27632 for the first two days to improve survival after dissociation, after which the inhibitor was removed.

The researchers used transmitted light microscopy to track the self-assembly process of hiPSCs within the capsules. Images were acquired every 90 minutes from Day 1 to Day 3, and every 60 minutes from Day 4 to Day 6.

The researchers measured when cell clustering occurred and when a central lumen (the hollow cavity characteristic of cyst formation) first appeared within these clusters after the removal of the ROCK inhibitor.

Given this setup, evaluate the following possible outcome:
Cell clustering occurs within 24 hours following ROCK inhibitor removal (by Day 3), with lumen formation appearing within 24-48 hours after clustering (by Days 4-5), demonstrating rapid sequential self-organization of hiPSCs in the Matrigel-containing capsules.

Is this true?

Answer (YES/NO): NO